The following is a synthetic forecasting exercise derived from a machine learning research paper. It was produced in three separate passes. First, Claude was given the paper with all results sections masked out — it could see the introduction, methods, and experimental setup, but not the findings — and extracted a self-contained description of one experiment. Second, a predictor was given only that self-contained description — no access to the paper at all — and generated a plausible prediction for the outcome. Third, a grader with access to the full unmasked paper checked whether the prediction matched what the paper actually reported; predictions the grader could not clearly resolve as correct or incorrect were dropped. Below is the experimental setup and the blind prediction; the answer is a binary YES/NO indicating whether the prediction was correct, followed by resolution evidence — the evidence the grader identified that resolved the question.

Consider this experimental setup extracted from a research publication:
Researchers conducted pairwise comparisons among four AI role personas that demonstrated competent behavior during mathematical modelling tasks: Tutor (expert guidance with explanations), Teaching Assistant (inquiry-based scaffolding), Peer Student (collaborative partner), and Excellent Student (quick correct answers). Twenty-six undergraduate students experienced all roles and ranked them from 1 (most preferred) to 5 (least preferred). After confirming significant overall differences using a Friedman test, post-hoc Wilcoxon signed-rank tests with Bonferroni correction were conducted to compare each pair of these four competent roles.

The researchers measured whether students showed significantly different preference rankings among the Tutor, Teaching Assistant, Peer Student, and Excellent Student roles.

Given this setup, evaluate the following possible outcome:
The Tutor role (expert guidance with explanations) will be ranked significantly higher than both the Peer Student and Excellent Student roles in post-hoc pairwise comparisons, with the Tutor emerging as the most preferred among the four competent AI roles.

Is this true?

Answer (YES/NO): NO